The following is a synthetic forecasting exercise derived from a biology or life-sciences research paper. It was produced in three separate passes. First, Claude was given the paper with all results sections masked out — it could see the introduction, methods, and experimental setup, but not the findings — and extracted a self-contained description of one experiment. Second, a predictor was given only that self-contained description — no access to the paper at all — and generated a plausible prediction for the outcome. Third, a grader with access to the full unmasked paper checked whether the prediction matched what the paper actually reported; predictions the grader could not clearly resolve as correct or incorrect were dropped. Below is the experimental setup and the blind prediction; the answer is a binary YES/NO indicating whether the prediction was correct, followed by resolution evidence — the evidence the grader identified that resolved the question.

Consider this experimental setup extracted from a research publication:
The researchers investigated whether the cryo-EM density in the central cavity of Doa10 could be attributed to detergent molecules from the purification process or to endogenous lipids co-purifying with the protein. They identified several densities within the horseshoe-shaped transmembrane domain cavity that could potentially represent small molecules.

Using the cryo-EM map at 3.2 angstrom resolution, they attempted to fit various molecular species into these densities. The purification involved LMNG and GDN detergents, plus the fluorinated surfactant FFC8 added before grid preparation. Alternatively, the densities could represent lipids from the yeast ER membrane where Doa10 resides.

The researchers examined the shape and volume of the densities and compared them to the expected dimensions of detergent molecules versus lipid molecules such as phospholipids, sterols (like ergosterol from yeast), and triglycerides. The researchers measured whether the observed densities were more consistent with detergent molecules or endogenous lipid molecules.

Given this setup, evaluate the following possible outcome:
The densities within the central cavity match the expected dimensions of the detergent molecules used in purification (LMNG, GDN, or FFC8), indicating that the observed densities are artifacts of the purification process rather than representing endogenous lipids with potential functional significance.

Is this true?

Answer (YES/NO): NO